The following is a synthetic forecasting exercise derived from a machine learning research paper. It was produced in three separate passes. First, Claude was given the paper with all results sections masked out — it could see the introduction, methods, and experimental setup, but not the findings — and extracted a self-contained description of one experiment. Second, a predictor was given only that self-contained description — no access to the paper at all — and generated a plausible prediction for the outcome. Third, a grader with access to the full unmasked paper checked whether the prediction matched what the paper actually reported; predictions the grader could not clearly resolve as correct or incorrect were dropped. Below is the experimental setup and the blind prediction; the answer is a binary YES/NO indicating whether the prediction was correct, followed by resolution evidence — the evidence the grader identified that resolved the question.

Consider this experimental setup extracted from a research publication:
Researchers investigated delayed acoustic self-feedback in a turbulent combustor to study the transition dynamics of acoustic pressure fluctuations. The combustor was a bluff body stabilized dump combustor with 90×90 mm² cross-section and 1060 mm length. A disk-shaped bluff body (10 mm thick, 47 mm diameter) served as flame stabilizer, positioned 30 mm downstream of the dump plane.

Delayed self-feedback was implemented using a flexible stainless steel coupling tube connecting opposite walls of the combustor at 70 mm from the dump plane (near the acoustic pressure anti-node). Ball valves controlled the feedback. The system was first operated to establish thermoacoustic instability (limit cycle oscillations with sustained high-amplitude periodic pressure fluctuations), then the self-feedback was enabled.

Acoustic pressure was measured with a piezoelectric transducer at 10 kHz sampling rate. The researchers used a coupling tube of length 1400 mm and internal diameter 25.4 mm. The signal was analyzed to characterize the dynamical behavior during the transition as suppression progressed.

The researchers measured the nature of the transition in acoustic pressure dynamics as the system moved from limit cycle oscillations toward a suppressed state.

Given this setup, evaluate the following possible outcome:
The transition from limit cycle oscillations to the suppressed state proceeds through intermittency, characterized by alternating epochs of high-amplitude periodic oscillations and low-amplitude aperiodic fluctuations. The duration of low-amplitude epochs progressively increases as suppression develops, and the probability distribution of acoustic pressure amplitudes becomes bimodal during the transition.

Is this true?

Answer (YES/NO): NO